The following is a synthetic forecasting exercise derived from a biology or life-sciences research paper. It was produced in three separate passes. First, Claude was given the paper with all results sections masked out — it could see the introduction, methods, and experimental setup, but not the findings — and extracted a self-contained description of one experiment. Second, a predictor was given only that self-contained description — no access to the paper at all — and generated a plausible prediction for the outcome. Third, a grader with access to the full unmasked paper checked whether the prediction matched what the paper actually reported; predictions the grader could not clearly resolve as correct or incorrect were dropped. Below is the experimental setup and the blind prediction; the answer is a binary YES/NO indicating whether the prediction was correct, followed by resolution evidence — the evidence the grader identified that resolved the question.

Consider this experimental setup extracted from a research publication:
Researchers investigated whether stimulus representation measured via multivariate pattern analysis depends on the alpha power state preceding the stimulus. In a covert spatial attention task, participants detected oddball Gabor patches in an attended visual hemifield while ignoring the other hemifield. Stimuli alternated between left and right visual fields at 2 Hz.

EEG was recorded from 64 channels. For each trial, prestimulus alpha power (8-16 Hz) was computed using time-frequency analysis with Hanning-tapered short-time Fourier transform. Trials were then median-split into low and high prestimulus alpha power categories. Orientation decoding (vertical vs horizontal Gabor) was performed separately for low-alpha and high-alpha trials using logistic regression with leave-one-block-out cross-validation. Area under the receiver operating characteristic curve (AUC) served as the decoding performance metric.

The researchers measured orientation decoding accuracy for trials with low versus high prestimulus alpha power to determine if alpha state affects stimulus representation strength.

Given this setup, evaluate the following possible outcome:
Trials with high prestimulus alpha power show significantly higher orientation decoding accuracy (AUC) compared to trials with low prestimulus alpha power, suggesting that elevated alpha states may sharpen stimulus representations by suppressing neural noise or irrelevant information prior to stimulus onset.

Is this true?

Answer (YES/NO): NO